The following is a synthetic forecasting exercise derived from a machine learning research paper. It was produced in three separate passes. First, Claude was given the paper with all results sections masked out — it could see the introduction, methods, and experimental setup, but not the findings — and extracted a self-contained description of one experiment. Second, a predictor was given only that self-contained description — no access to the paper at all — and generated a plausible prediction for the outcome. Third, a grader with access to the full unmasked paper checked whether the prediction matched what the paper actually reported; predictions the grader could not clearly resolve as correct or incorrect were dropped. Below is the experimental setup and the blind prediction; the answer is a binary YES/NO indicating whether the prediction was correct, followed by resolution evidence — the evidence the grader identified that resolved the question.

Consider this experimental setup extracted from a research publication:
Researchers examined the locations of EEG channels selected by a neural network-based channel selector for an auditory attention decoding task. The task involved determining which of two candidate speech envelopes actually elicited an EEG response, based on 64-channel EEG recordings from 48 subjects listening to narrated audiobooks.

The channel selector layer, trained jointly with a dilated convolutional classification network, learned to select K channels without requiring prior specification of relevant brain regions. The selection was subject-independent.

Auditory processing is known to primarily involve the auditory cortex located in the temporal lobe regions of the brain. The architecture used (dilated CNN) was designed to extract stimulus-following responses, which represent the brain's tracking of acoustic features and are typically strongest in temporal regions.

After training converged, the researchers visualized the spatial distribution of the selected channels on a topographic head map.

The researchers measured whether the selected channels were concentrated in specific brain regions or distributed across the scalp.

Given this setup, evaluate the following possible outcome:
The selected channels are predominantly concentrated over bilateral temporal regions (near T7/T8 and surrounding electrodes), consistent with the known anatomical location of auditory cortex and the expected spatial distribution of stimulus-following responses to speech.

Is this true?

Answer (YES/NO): YES